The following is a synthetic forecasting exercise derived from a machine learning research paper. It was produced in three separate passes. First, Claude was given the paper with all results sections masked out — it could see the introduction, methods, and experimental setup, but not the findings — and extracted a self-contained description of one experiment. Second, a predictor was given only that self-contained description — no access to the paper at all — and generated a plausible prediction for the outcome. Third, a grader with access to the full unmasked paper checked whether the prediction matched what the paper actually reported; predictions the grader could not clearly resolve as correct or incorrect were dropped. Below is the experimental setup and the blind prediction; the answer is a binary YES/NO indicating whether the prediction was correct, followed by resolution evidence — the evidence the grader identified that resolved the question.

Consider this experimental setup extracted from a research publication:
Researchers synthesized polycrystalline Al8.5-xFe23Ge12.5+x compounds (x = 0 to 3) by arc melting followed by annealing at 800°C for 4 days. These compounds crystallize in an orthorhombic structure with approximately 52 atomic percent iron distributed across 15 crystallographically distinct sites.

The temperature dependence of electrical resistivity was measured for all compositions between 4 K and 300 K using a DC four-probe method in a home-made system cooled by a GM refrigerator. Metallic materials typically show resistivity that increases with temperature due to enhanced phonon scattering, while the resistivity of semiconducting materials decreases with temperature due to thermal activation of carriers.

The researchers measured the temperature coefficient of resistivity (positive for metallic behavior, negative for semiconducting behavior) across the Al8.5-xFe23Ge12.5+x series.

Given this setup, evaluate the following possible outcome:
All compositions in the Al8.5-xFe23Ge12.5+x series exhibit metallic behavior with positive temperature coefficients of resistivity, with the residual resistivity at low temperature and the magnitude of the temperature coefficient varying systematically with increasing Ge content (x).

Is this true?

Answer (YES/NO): NO